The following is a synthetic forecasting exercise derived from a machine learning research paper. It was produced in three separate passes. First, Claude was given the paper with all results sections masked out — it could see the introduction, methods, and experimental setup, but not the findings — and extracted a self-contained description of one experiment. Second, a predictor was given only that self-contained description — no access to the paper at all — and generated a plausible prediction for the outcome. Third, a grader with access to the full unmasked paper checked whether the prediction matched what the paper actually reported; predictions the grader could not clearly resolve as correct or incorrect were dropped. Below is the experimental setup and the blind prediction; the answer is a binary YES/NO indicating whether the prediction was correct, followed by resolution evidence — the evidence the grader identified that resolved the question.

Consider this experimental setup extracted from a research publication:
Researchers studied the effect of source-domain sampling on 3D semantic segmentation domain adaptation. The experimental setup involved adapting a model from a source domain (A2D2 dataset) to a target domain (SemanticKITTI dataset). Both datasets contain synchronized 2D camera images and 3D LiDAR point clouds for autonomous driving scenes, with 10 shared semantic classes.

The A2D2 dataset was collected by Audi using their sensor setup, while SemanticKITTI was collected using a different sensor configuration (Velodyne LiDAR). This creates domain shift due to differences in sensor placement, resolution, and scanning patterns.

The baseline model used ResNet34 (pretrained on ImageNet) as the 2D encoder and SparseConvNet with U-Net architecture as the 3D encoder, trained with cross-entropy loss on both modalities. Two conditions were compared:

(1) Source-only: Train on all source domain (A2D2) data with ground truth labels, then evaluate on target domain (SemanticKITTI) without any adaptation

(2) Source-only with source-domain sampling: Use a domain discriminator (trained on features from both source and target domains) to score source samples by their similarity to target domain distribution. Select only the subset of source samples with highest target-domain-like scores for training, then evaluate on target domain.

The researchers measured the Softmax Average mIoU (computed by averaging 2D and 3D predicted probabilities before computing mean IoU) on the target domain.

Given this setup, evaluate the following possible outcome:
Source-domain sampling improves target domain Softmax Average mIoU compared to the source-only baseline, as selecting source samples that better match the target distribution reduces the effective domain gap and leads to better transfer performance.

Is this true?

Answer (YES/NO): YES